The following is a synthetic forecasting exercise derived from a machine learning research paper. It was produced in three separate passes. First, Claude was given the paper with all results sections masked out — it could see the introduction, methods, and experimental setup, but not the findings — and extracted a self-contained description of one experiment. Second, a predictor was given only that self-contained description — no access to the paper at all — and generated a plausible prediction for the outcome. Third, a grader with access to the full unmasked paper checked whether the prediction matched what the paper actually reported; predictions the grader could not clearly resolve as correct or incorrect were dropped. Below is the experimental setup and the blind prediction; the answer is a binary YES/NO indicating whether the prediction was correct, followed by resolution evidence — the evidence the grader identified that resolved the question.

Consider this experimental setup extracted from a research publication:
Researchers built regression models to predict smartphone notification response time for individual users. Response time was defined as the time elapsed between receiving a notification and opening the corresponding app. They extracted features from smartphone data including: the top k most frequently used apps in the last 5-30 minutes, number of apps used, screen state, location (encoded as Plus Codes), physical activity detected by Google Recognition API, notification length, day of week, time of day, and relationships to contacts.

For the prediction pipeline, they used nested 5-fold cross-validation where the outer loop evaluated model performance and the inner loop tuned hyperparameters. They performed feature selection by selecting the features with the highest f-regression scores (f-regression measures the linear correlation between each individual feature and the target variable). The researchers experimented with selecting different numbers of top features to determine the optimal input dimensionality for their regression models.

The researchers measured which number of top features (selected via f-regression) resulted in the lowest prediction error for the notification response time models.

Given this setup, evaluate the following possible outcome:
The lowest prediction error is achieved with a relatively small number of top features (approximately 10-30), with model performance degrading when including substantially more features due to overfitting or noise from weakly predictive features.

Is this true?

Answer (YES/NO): NO